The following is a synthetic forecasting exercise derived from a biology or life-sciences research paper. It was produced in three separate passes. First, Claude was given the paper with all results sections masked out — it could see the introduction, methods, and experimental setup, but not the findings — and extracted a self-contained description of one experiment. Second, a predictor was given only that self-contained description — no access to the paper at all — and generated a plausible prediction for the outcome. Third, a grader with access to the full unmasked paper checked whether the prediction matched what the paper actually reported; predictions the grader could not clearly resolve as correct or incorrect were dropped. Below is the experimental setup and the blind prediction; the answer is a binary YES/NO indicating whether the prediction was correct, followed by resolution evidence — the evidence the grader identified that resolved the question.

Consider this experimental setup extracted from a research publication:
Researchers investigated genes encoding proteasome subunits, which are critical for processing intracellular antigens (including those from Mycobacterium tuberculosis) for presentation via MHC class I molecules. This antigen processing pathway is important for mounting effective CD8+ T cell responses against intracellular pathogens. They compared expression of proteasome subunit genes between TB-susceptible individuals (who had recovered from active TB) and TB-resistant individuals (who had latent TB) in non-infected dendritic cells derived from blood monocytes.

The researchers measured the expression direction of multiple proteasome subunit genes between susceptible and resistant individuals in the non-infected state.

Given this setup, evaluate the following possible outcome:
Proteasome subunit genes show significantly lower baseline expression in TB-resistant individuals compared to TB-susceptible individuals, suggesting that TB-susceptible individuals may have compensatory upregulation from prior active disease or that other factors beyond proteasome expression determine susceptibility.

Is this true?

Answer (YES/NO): YES